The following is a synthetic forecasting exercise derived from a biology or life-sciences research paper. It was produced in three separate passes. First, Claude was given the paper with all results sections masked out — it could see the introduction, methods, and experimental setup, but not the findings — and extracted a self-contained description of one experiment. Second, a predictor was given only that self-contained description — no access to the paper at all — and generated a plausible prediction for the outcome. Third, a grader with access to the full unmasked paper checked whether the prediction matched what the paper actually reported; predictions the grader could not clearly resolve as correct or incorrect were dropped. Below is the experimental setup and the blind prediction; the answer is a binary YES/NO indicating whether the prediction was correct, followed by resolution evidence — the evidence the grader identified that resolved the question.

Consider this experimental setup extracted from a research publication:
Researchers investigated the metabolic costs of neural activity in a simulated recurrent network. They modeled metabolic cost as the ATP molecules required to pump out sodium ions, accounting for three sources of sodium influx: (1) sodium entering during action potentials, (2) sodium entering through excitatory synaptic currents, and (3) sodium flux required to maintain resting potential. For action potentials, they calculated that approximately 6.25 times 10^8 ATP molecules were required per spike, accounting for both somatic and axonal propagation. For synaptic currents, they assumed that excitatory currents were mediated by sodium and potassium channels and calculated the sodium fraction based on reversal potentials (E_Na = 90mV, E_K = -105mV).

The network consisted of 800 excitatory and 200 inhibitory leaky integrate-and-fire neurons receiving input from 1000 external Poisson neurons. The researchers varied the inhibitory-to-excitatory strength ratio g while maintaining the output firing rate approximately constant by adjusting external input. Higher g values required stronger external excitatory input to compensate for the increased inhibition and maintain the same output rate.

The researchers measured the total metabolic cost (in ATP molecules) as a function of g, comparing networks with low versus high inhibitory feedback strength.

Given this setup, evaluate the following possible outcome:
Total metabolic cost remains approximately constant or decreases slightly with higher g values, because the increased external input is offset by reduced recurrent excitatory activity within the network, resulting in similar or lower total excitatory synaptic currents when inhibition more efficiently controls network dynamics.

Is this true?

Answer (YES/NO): NO